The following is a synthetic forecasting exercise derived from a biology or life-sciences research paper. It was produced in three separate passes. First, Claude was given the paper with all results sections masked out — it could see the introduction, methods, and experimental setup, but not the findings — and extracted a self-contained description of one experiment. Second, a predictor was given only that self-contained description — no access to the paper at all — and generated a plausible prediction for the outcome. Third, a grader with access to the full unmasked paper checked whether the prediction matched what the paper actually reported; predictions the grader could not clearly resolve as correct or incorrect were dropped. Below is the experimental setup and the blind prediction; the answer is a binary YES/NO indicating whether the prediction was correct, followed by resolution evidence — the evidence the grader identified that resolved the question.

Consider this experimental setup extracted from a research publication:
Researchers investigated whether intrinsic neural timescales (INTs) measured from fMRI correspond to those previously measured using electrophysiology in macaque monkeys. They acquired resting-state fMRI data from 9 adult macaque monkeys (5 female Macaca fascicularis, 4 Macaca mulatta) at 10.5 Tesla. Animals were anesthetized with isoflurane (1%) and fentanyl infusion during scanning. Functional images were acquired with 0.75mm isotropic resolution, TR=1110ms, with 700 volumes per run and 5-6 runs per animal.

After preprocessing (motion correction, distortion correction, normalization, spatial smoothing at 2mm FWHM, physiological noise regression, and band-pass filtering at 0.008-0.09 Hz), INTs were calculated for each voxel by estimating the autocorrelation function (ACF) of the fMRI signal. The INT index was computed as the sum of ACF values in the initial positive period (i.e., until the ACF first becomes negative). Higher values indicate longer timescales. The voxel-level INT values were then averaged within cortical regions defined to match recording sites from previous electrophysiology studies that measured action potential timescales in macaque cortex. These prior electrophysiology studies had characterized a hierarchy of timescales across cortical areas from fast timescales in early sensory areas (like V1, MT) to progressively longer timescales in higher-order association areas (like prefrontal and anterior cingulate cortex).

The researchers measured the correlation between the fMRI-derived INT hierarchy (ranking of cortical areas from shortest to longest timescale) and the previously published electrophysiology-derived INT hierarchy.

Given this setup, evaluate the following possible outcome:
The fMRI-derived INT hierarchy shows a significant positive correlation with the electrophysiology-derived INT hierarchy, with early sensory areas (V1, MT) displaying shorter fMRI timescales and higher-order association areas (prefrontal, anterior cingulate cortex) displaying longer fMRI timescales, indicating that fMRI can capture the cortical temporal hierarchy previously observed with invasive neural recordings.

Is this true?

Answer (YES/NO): YES